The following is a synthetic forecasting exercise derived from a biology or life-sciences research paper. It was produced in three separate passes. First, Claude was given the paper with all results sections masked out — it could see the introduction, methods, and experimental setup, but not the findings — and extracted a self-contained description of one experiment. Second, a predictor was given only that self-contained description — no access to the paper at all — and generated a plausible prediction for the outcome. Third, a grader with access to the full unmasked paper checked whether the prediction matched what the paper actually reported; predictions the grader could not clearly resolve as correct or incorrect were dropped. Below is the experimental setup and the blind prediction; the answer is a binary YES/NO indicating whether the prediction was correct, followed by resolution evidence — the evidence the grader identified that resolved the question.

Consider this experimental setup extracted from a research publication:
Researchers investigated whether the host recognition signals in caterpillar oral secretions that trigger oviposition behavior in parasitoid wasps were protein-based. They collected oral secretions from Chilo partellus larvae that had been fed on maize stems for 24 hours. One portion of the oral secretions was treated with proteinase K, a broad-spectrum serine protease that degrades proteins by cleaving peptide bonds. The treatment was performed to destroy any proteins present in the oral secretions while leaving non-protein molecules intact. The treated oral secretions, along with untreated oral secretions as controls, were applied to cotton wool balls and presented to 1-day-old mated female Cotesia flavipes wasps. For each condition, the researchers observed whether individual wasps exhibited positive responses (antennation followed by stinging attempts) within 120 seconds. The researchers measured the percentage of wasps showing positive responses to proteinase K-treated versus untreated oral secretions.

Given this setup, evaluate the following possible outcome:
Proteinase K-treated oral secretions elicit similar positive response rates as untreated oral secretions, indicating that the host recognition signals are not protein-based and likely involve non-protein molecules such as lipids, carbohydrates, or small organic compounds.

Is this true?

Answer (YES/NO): NO